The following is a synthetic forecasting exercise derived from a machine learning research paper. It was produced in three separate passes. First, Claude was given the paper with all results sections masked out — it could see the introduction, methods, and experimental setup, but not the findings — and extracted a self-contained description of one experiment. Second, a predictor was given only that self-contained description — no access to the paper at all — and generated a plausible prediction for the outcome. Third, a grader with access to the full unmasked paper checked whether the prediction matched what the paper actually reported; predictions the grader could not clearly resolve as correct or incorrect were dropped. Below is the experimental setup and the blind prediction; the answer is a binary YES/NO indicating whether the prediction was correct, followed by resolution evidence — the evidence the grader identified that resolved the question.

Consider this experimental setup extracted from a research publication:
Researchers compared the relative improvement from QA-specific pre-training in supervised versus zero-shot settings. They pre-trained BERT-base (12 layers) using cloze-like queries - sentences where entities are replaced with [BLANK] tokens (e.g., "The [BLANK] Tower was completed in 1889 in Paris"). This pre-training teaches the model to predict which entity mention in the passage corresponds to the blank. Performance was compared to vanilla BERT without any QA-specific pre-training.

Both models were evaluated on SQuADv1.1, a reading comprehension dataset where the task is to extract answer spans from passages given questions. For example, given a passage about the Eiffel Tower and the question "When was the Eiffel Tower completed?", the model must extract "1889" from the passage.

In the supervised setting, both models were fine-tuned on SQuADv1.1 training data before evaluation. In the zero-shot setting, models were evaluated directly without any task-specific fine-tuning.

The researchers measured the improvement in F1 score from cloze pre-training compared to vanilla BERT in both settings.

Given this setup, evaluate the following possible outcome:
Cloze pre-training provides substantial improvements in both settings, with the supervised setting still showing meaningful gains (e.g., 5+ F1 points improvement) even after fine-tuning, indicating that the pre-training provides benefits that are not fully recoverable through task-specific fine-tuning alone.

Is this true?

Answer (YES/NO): NO